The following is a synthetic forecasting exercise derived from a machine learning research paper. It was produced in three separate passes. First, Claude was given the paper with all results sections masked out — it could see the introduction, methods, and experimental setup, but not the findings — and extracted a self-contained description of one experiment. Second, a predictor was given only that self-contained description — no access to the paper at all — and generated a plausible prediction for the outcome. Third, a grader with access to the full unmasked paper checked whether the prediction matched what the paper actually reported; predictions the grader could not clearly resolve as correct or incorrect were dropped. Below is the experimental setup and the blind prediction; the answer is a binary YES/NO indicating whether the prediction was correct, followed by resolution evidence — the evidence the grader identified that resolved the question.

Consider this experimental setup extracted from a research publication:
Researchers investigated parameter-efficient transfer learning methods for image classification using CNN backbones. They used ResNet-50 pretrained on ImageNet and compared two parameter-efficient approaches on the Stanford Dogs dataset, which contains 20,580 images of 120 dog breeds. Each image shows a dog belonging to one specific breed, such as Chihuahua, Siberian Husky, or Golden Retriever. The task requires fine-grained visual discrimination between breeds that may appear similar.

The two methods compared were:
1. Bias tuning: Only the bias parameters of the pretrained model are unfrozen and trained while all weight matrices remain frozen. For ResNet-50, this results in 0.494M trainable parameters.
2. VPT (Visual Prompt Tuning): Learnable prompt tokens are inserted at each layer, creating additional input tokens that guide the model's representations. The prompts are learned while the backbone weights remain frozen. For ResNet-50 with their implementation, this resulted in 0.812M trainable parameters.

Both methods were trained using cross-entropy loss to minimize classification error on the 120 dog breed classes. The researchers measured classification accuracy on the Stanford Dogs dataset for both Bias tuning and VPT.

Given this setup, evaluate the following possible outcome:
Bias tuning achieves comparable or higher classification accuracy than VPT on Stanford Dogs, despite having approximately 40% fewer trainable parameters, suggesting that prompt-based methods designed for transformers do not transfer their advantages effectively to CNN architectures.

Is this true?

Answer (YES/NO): YES